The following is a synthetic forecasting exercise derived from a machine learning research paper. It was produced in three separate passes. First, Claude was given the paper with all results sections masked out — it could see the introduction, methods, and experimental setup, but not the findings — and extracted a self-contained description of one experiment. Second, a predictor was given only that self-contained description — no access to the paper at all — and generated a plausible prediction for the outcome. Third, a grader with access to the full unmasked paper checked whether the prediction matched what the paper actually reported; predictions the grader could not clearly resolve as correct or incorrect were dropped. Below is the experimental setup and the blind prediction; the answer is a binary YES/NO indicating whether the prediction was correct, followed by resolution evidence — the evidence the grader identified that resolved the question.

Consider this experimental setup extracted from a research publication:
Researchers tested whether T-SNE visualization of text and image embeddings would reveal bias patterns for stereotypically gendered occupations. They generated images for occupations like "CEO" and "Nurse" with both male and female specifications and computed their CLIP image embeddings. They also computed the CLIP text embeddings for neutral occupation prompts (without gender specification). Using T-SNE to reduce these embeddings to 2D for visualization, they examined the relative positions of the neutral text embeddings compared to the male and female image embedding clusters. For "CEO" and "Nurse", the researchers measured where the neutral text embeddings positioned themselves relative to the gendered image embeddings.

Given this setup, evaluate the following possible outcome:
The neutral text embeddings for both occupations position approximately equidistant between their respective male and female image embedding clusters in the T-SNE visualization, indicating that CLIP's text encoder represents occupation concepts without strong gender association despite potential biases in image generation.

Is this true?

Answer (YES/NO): NO